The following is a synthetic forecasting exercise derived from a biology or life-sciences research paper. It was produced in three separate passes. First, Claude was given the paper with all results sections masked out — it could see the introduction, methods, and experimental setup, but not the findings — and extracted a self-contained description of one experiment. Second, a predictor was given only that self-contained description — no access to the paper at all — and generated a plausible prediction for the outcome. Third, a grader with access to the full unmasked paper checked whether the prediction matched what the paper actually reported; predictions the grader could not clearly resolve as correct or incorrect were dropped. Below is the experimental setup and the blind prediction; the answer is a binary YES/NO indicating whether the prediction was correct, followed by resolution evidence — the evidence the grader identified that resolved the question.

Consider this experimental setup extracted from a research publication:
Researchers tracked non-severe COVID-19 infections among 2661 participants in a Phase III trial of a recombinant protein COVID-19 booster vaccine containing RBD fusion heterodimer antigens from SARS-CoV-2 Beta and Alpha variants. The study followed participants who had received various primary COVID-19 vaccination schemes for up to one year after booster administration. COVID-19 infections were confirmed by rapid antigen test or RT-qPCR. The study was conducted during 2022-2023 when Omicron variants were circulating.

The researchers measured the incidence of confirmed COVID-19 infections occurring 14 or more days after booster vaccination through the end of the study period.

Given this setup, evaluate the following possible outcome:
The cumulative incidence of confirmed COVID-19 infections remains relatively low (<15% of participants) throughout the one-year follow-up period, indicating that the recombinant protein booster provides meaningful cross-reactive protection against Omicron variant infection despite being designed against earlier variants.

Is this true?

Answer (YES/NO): YES